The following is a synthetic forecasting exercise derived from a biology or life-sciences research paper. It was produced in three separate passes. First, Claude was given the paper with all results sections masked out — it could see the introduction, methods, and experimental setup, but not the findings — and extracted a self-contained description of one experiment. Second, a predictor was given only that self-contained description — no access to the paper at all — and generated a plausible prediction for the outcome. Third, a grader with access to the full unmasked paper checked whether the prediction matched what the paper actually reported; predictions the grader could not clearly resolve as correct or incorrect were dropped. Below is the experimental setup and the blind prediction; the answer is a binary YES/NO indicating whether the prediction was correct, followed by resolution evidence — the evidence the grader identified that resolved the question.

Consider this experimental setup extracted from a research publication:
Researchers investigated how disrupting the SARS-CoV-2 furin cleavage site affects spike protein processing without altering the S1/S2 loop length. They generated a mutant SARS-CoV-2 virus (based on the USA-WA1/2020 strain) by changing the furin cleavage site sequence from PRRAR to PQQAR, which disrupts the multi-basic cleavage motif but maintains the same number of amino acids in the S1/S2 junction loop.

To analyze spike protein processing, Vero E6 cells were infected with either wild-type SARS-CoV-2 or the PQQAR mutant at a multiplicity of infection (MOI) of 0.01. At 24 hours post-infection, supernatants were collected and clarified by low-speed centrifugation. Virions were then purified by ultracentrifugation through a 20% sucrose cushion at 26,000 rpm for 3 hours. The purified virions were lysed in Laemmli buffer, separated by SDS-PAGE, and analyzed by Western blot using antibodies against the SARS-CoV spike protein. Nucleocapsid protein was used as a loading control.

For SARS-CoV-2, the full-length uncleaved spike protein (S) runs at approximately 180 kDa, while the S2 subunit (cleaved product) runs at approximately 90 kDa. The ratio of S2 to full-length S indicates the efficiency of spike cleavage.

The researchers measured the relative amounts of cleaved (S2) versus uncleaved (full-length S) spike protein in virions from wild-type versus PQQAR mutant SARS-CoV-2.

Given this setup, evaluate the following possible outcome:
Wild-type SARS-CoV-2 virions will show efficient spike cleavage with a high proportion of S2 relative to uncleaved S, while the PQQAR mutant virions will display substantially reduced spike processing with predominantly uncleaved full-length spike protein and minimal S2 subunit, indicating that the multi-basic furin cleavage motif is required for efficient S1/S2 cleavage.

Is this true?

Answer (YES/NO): YES